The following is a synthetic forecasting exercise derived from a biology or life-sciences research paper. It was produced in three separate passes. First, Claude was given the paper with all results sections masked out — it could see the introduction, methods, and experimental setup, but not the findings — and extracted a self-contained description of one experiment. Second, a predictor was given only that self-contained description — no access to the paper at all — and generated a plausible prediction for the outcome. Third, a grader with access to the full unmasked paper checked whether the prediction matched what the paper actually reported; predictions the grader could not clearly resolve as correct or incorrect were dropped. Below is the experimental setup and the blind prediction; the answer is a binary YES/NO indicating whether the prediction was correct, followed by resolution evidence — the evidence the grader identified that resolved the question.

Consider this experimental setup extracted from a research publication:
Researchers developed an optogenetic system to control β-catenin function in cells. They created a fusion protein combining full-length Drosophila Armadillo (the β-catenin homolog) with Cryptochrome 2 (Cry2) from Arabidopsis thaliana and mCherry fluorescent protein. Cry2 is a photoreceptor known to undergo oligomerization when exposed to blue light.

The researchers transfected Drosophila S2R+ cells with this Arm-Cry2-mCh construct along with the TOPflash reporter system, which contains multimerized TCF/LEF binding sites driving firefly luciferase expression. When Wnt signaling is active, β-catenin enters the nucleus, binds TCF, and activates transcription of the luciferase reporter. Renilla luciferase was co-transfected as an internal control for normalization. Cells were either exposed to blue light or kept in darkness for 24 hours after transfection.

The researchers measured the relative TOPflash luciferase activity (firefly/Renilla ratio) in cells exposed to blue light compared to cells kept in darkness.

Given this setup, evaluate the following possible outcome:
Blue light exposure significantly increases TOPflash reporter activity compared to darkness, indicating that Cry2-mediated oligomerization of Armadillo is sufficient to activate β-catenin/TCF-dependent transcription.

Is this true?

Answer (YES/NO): NO